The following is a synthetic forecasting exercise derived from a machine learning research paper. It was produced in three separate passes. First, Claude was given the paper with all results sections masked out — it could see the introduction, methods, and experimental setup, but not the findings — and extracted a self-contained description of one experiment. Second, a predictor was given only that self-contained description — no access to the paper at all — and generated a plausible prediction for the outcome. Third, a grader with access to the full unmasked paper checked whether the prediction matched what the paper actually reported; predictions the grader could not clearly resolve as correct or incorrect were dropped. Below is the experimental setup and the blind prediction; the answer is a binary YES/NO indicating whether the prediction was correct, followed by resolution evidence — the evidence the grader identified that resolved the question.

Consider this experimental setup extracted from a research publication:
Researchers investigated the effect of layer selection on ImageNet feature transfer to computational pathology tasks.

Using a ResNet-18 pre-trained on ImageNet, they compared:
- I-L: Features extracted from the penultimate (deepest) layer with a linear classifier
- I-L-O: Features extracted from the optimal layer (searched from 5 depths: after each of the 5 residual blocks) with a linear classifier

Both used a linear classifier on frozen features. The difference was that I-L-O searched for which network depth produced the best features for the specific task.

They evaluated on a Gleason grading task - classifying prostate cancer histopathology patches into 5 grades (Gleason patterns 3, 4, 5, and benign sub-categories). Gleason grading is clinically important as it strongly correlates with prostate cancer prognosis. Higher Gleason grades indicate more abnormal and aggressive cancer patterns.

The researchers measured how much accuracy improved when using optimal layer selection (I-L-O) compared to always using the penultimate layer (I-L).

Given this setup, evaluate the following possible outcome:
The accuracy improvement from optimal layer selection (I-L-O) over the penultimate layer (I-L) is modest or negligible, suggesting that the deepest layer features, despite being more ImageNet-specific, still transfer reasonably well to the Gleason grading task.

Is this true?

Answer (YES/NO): NO